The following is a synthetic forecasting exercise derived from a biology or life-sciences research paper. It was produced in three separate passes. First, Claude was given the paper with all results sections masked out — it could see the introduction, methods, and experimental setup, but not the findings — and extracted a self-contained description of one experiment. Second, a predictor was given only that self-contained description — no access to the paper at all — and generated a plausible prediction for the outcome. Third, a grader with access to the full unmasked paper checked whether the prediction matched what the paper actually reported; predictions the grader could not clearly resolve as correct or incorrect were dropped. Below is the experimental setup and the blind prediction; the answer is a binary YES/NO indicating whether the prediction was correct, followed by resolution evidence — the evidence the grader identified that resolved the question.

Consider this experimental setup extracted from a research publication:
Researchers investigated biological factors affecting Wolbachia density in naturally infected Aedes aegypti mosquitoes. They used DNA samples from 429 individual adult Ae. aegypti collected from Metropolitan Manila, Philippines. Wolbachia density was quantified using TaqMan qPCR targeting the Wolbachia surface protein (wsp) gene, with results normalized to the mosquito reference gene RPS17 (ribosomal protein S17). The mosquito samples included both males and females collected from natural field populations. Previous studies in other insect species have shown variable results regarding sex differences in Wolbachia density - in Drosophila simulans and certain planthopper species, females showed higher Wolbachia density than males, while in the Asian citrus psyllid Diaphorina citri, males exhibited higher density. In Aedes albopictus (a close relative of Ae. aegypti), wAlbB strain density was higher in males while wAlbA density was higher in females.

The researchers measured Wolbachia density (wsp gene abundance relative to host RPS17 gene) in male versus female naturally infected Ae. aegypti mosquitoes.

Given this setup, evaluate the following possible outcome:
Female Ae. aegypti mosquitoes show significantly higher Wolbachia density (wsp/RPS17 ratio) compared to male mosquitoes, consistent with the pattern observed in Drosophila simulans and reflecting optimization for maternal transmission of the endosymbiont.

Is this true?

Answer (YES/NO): NO